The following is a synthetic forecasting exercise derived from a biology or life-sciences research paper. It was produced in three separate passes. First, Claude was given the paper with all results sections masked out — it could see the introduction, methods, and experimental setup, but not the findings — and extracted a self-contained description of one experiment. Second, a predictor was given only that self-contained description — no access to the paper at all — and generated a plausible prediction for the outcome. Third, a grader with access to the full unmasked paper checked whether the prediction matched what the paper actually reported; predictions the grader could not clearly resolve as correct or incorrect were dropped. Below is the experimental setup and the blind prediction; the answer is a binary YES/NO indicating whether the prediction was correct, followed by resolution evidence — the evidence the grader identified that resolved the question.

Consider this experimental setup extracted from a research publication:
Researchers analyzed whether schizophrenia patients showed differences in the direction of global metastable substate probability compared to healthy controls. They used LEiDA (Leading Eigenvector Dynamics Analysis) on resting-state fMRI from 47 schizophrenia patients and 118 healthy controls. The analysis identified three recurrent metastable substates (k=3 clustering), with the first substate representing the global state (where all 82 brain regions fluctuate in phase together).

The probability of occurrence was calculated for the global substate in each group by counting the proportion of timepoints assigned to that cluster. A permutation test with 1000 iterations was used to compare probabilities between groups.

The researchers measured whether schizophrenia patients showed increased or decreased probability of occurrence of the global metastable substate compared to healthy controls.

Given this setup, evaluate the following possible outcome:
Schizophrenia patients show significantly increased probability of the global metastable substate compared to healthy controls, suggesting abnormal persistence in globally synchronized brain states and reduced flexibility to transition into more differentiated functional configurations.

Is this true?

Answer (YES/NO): YES